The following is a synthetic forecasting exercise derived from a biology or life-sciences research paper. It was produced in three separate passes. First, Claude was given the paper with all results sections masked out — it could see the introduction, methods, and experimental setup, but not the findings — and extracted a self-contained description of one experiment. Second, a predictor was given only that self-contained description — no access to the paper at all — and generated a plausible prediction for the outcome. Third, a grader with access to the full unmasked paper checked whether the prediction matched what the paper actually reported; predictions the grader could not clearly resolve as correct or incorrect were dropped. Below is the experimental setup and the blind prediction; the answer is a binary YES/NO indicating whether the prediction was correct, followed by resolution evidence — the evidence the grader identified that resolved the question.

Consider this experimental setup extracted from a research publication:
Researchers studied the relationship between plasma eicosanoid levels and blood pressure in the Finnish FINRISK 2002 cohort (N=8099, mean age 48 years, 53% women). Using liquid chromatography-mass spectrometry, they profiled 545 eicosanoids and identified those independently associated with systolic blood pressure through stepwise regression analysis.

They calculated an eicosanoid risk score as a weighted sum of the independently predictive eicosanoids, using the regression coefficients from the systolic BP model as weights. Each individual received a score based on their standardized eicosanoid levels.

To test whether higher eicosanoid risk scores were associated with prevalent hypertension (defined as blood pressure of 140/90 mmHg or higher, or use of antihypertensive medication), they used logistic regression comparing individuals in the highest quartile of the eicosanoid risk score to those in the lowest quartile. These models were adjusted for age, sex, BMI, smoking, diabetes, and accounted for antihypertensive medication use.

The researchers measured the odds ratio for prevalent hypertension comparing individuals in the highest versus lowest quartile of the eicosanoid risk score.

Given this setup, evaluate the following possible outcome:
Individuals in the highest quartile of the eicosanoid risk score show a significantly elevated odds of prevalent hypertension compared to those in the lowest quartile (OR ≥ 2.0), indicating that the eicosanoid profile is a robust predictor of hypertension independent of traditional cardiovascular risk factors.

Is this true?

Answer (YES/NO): YES